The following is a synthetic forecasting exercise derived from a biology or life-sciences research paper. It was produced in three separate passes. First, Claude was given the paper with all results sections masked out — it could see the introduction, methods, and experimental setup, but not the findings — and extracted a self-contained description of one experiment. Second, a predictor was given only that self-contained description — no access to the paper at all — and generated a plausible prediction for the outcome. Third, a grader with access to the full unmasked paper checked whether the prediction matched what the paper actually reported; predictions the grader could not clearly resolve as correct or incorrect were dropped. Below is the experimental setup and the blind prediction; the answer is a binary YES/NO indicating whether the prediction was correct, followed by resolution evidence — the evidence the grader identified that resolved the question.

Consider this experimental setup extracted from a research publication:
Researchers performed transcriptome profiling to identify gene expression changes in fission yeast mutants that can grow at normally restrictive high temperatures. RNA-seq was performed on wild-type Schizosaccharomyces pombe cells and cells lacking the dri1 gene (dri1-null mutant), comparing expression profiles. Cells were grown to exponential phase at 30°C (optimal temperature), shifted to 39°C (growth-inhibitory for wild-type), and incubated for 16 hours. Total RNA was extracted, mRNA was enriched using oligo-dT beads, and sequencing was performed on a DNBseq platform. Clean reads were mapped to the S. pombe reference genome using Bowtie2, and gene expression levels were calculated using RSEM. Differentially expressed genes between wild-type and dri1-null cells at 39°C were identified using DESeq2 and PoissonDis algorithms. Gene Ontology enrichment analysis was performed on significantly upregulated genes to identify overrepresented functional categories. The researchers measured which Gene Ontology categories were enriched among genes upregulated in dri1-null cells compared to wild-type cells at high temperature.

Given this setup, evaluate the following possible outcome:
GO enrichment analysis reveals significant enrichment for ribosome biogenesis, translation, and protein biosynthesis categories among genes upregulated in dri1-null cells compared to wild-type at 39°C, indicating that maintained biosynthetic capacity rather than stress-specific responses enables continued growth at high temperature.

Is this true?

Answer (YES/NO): NO